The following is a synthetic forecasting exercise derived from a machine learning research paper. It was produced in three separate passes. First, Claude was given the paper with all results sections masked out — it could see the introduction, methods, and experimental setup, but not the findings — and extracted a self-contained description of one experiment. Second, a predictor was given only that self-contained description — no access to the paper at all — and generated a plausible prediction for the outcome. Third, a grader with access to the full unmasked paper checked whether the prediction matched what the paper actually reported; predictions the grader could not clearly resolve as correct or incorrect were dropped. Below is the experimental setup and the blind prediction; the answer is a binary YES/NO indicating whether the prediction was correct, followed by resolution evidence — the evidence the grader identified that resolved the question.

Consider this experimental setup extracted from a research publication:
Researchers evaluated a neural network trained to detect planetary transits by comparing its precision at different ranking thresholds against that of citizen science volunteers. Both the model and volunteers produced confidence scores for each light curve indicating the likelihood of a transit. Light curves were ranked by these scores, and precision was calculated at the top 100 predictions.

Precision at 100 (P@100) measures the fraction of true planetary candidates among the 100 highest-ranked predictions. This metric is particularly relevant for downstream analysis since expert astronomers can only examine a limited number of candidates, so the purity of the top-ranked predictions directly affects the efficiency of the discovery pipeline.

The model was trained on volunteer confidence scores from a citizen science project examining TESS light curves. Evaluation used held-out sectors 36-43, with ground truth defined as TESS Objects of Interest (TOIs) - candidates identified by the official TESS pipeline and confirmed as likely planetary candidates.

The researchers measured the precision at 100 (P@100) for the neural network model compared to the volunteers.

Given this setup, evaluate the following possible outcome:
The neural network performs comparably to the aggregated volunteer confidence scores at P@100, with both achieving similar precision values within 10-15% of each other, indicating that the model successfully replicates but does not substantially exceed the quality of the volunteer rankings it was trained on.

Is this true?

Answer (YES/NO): NO